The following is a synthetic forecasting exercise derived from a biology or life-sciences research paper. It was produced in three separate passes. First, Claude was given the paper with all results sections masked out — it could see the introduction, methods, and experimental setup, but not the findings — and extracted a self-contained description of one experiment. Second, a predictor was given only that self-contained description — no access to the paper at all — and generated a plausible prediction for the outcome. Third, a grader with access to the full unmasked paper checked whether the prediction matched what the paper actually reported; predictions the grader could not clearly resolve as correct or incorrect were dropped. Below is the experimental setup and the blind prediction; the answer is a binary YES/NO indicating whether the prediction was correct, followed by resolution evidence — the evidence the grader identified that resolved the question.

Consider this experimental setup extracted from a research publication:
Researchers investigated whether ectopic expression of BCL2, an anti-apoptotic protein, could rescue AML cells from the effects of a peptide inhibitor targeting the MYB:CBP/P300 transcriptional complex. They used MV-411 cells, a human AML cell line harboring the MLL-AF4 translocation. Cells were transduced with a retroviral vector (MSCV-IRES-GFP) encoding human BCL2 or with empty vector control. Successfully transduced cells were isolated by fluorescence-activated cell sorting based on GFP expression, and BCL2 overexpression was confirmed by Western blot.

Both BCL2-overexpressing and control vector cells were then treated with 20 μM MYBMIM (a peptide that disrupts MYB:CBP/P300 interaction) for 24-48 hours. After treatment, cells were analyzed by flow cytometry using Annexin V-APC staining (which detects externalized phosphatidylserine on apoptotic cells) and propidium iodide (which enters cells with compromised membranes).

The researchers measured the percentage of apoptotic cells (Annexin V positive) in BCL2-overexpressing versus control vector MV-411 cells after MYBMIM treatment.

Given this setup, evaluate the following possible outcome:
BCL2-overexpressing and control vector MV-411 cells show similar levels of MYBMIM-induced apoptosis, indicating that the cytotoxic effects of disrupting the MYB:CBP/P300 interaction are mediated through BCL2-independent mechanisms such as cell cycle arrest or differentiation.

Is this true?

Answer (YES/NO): NO